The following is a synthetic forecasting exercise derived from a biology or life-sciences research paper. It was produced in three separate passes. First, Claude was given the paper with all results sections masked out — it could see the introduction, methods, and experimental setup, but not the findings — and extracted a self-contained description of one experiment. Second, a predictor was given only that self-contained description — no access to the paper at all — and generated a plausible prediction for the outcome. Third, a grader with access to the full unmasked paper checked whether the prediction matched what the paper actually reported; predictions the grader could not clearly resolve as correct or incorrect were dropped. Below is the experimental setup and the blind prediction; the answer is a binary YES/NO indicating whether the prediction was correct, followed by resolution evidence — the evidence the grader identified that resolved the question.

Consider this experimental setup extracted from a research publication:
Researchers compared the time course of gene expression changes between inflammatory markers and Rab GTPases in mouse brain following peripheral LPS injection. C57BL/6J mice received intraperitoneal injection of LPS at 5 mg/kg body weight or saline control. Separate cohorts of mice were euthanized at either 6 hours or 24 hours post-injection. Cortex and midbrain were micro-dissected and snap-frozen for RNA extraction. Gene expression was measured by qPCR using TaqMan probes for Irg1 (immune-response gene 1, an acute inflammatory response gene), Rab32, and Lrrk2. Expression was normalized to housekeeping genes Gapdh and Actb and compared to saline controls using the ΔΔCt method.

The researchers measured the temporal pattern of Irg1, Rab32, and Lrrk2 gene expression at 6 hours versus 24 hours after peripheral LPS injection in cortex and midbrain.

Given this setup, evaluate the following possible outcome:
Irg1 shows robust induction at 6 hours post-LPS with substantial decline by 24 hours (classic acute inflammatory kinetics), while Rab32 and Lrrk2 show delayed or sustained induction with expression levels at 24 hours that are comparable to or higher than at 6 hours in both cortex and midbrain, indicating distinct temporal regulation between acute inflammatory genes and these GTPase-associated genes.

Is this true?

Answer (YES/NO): NO